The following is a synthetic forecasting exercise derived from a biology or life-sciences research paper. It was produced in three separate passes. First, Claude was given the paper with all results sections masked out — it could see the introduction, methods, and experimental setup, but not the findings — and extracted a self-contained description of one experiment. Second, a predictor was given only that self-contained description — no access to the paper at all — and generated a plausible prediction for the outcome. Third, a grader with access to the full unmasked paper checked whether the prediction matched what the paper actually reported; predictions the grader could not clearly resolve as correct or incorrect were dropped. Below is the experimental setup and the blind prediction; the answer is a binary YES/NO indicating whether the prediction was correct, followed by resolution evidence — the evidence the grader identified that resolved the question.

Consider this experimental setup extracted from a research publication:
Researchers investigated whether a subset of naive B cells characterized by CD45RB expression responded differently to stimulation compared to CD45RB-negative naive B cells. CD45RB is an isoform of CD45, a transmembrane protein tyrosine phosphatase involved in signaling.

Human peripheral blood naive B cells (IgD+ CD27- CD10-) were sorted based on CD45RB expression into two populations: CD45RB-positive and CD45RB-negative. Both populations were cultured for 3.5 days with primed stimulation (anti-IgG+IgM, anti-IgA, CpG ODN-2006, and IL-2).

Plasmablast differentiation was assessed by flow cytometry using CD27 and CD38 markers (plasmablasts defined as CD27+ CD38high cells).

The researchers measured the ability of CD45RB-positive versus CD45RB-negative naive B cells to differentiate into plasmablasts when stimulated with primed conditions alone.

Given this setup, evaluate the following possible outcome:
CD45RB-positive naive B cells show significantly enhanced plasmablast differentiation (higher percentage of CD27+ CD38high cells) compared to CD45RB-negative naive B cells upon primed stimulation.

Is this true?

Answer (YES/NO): YES